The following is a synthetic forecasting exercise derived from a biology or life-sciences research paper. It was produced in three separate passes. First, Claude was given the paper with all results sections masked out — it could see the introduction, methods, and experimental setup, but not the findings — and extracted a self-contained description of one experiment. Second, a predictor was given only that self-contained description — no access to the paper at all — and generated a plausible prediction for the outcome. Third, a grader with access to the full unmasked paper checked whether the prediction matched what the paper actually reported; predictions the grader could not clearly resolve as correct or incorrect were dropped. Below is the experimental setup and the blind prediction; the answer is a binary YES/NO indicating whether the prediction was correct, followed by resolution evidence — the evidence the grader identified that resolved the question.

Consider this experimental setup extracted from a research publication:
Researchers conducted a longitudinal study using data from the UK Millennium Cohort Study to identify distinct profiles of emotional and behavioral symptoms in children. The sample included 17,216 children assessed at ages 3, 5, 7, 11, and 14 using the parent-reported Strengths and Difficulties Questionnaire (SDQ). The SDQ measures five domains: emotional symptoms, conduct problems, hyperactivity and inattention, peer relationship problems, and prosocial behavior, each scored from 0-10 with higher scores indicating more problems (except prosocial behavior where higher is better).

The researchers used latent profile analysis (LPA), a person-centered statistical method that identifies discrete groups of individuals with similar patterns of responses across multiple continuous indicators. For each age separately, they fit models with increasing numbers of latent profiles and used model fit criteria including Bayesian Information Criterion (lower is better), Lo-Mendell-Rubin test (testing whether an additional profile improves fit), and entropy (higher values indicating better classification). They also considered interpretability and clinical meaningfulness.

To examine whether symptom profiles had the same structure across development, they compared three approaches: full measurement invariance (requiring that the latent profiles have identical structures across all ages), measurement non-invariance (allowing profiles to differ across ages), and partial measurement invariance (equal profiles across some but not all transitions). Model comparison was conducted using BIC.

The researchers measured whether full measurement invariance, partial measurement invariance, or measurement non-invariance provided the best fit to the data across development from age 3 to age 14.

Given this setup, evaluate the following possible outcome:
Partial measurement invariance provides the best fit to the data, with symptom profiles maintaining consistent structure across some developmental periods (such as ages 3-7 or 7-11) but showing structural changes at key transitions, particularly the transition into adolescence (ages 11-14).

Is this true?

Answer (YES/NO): NO